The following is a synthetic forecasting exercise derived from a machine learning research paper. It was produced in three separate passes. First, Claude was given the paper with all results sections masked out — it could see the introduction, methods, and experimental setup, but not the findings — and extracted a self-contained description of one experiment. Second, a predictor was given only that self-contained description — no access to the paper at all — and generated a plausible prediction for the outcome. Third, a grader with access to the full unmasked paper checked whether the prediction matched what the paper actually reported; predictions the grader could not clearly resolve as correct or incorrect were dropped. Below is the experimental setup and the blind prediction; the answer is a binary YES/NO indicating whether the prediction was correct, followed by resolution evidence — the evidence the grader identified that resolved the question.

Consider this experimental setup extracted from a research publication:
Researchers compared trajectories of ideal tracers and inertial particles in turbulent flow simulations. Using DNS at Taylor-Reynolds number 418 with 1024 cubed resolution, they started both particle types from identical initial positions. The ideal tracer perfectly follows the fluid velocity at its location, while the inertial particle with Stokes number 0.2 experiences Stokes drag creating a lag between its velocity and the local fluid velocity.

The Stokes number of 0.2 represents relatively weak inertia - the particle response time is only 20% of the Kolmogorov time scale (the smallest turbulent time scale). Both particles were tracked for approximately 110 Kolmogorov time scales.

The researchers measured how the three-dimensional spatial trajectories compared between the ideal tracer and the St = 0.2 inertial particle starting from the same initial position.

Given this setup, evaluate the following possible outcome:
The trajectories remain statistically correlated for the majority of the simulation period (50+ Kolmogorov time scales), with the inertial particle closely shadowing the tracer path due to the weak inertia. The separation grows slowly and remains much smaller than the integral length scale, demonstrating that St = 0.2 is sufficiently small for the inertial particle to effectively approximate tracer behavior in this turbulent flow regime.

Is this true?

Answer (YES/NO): NO